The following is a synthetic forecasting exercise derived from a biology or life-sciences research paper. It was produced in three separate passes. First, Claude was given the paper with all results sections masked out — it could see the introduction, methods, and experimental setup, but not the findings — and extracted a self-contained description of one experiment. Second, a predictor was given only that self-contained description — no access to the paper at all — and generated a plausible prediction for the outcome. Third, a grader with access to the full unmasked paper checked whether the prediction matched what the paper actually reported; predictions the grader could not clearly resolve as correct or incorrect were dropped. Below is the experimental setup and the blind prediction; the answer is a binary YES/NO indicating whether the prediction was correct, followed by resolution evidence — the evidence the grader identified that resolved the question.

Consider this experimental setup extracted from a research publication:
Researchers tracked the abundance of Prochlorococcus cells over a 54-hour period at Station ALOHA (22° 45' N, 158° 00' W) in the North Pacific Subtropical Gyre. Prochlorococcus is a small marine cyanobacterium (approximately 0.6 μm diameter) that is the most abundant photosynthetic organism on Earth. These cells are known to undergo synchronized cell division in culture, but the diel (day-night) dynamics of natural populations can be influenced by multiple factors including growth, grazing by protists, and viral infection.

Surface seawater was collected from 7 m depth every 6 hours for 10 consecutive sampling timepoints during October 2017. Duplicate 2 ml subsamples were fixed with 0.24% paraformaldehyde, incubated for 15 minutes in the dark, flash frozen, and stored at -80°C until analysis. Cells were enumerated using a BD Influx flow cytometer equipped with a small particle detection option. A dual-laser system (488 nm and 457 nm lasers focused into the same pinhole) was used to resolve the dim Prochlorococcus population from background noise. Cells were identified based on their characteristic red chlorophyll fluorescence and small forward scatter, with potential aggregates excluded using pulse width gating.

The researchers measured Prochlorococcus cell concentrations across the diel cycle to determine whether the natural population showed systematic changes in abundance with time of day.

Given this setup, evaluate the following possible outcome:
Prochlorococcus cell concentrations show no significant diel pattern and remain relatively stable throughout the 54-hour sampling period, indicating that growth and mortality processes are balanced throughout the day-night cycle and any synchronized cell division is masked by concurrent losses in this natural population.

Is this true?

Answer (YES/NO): NO